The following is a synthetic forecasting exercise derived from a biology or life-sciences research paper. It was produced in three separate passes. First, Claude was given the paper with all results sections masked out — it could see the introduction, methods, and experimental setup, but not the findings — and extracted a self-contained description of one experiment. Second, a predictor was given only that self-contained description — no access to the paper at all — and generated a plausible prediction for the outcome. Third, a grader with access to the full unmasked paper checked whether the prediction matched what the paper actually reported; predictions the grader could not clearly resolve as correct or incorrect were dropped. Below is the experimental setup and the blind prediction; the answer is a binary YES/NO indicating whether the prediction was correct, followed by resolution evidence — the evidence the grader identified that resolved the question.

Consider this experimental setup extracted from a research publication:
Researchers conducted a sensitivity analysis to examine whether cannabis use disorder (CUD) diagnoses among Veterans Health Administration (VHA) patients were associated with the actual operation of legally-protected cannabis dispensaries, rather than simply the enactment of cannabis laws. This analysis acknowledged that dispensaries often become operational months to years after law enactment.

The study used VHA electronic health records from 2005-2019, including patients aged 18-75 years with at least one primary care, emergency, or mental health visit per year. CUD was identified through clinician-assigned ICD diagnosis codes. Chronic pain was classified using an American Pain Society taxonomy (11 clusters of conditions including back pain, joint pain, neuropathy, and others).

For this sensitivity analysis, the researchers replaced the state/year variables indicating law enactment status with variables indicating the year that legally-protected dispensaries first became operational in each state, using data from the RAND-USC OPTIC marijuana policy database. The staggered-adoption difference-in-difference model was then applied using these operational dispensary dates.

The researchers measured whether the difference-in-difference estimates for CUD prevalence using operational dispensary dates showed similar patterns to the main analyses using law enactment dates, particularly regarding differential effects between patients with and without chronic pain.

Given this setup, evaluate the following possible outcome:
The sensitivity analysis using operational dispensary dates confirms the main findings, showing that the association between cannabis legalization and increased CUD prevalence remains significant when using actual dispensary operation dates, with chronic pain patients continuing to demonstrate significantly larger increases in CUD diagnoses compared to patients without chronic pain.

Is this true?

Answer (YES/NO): YES